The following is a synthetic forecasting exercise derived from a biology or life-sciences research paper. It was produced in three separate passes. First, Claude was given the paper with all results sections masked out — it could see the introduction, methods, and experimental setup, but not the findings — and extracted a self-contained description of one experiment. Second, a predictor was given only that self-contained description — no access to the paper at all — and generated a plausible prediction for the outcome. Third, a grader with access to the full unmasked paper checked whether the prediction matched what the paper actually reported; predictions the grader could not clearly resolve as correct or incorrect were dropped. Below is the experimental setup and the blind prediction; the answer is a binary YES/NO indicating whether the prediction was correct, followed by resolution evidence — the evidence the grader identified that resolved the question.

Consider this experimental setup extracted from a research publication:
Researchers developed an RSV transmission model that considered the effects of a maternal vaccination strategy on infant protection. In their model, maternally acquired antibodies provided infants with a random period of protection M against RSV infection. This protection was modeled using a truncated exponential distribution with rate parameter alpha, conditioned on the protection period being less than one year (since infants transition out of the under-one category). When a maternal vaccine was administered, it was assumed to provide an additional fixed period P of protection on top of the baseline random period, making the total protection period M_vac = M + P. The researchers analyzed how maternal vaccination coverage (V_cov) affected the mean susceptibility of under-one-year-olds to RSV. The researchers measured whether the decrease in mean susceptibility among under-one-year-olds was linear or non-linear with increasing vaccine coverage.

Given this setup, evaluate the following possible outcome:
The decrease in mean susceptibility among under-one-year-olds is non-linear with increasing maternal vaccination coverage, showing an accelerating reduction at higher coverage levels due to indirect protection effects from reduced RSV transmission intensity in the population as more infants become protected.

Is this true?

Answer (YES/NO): NO